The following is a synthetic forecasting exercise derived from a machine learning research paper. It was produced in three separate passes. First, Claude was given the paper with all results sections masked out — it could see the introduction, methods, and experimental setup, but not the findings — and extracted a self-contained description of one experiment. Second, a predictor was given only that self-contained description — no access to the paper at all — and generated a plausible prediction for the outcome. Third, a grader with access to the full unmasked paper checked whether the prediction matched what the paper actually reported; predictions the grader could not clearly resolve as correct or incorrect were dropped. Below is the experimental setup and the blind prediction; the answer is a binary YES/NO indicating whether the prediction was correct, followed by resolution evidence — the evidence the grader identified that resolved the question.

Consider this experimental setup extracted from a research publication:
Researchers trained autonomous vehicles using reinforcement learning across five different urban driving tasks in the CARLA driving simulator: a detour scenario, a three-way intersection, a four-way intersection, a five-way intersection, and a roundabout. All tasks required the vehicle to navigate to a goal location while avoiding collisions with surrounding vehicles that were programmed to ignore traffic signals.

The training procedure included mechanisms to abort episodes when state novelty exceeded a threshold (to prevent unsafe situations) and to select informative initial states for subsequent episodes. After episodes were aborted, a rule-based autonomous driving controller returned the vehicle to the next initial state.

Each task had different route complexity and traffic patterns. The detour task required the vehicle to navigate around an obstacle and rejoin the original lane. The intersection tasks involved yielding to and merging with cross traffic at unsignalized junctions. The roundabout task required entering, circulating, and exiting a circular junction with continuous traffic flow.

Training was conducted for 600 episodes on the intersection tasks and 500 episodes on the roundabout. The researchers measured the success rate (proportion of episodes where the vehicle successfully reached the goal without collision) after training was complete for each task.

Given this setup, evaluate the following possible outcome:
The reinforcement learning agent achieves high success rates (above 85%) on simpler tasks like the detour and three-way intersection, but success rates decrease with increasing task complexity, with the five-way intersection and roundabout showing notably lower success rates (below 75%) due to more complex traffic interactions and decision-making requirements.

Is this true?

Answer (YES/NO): NO